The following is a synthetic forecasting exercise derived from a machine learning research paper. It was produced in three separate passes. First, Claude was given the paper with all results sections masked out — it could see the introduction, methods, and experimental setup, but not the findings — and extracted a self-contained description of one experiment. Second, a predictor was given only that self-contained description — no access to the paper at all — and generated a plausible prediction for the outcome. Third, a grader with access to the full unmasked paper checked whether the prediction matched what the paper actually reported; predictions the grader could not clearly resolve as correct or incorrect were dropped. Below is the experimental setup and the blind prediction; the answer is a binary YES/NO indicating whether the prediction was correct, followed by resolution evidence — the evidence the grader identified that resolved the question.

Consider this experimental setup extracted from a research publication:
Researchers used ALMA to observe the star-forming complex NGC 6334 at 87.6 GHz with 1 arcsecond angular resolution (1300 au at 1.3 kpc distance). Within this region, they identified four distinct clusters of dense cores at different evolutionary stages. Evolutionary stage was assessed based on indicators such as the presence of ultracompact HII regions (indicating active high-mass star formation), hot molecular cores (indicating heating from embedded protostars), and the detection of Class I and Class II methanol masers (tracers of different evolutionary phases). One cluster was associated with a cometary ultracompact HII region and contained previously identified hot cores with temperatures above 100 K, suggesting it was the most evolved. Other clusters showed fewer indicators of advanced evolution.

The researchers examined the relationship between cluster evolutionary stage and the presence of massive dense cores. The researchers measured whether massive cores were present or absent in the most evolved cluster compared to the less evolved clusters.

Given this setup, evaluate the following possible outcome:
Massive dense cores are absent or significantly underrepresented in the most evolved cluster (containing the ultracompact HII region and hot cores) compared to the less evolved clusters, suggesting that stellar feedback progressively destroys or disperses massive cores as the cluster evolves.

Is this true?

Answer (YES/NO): YES